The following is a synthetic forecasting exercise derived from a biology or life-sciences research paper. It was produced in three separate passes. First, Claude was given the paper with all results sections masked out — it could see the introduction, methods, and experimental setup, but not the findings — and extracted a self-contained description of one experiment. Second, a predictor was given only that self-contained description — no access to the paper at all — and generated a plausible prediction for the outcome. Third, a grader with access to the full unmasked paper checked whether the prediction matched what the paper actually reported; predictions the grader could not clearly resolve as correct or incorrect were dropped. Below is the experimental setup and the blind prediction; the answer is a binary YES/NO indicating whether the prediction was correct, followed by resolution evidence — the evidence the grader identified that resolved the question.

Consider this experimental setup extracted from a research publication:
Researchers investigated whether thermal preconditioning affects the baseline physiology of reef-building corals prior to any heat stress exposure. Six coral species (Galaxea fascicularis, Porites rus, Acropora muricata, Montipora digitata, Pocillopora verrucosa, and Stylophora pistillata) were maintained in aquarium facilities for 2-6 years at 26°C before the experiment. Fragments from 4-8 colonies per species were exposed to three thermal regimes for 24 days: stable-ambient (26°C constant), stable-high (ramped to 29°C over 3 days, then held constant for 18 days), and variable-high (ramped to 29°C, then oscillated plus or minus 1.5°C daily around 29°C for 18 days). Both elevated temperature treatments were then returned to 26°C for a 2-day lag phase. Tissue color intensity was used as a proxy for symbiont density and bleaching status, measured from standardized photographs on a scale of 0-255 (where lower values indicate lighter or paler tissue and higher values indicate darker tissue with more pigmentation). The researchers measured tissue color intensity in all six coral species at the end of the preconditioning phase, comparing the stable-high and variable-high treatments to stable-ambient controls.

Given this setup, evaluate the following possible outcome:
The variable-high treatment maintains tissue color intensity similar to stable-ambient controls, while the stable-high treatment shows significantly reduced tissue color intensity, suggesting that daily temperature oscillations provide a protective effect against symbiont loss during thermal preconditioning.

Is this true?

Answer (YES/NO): NO